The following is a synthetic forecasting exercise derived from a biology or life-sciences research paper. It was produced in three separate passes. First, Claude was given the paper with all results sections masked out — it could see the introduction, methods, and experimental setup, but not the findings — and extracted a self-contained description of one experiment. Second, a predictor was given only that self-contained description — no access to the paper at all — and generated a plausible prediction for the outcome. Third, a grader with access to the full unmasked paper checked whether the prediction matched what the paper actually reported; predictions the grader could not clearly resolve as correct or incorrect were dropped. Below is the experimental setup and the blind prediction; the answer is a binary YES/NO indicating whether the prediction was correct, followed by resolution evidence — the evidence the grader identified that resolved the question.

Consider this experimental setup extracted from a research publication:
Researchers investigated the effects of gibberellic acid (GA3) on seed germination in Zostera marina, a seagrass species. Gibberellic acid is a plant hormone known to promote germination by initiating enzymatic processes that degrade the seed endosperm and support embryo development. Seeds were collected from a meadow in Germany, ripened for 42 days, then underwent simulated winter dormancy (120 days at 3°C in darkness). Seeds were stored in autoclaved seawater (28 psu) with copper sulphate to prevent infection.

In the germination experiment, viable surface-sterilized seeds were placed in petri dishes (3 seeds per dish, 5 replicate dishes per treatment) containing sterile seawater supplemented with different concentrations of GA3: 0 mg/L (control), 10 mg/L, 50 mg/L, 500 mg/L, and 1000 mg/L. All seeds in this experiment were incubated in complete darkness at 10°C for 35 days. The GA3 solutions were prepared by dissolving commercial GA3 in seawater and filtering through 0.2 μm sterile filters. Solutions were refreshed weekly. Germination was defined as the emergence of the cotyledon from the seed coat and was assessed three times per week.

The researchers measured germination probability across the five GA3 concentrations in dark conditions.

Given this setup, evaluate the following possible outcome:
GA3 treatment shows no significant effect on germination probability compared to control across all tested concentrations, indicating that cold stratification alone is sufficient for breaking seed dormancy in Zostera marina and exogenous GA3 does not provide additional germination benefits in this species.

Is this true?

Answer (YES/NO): NO